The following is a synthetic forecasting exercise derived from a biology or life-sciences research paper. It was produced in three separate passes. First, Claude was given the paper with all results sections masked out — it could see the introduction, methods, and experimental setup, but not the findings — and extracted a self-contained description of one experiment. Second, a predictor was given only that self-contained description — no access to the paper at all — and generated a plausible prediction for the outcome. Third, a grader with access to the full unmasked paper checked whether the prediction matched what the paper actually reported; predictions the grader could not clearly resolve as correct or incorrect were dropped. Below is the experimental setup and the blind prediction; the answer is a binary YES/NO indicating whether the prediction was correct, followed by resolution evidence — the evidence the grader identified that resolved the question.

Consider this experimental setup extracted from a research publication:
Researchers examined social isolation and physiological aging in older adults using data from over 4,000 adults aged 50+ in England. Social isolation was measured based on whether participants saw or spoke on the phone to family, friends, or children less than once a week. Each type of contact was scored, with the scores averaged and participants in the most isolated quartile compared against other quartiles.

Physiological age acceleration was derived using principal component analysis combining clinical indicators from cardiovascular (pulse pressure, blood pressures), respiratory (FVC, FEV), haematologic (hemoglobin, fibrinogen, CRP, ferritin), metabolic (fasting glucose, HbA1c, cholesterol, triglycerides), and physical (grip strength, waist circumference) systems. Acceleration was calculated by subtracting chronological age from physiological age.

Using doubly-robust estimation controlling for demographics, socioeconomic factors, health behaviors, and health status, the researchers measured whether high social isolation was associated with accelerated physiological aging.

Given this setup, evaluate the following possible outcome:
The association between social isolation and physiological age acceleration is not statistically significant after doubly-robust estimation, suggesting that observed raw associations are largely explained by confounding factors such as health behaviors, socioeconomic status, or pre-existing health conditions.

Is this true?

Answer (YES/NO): NO